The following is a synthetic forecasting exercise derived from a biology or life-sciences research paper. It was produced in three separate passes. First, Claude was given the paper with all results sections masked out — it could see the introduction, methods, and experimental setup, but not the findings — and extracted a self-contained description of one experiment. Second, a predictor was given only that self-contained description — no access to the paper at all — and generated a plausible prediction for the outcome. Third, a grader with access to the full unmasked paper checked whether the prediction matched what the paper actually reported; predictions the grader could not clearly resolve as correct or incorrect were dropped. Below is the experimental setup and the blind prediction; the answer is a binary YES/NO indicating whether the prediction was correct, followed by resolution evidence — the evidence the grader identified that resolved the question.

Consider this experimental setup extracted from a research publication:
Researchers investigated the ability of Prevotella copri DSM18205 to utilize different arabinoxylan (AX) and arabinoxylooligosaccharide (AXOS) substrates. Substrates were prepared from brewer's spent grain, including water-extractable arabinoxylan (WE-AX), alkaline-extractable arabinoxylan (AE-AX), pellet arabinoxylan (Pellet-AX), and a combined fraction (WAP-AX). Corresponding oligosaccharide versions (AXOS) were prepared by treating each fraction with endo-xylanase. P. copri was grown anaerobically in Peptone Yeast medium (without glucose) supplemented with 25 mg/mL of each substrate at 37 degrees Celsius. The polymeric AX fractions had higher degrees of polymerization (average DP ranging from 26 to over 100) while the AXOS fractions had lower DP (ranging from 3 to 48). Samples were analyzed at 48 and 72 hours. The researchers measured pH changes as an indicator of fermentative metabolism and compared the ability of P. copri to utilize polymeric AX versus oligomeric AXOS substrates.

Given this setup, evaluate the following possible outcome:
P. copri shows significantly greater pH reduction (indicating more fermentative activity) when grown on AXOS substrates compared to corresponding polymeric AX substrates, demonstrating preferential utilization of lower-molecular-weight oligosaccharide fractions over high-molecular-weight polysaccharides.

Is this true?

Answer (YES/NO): NO